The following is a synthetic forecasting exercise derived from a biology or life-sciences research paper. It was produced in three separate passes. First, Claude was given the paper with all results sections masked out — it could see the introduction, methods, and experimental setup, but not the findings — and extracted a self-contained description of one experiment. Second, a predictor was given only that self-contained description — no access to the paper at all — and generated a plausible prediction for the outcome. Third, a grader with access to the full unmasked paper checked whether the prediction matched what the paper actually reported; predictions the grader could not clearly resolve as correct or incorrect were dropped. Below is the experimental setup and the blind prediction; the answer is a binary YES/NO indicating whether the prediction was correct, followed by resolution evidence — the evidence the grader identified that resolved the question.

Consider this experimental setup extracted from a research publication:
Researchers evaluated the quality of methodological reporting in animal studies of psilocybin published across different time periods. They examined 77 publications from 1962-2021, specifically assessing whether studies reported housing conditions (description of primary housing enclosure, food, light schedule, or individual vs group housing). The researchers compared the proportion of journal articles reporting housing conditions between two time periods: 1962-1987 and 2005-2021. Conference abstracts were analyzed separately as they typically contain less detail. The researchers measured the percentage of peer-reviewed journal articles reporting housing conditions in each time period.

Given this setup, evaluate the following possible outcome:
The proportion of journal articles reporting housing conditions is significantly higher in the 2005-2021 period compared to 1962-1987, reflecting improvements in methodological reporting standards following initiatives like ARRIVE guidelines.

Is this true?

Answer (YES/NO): YES